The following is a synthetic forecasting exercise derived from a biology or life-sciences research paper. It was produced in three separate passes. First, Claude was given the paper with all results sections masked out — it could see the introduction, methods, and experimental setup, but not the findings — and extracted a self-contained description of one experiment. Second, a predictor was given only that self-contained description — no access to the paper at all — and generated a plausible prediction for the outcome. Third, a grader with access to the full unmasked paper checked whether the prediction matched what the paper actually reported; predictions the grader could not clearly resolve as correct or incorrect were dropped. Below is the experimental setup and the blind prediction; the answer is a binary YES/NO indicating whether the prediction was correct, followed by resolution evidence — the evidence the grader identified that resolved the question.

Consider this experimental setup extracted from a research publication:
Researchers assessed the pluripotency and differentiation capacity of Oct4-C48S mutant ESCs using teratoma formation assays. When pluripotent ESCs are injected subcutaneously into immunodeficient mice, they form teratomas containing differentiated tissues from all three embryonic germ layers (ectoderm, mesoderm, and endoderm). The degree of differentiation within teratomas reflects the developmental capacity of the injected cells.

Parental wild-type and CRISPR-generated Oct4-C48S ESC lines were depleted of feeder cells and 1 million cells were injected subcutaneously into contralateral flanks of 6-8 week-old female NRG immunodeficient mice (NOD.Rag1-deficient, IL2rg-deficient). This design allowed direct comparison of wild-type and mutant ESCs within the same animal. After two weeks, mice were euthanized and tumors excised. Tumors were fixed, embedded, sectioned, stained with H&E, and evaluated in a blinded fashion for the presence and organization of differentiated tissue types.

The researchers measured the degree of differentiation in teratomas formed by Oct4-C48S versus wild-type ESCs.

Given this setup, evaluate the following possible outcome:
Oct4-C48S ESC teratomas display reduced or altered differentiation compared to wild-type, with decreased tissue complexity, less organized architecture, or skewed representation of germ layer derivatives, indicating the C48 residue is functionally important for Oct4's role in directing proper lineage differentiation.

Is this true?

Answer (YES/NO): YES